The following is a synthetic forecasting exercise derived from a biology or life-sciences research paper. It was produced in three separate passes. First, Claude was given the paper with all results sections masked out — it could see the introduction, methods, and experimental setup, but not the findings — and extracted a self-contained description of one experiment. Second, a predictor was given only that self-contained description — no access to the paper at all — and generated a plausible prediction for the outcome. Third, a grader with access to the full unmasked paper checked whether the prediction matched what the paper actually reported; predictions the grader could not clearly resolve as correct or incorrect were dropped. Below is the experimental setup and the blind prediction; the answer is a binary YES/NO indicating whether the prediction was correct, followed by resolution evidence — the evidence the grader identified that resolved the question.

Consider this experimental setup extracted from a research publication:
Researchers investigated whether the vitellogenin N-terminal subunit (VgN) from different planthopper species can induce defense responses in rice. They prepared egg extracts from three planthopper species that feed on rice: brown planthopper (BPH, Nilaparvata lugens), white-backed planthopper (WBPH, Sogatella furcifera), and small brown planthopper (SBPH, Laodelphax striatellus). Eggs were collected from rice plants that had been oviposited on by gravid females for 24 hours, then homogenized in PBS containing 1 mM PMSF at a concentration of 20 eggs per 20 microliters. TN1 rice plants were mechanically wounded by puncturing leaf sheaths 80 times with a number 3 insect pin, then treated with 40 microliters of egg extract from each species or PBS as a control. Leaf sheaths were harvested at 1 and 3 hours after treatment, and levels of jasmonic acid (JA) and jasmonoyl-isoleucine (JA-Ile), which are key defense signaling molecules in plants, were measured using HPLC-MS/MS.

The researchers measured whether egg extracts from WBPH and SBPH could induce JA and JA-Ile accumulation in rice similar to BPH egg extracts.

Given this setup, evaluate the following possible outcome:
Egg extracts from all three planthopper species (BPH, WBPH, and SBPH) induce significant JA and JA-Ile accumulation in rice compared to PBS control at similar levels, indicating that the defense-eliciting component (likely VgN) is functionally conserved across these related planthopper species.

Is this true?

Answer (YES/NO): YES